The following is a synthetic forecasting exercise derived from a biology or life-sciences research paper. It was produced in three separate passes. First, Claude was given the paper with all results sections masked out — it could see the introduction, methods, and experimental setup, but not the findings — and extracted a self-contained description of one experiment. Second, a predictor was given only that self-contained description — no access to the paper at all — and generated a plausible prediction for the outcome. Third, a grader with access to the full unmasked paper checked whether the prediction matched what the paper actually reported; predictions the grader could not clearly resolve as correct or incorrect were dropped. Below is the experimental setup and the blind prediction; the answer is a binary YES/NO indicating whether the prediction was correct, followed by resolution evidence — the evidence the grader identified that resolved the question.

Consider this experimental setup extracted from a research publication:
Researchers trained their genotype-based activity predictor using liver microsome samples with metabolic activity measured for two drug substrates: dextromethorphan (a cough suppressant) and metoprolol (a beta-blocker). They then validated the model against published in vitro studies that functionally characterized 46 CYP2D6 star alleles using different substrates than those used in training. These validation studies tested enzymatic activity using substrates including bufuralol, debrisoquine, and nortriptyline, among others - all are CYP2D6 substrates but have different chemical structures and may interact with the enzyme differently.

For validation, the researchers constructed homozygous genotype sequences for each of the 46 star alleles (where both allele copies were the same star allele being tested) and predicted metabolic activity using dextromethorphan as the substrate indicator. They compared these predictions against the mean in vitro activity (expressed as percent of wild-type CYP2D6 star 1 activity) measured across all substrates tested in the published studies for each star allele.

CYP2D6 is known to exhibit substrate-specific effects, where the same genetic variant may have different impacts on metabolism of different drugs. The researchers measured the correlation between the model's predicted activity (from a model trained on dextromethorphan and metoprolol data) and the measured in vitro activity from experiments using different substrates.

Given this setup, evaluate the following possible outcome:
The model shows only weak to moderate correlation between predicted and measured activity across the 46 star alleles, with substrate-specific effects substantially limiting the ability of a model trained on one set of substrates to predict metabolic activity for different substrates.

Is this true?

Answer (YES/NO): YES